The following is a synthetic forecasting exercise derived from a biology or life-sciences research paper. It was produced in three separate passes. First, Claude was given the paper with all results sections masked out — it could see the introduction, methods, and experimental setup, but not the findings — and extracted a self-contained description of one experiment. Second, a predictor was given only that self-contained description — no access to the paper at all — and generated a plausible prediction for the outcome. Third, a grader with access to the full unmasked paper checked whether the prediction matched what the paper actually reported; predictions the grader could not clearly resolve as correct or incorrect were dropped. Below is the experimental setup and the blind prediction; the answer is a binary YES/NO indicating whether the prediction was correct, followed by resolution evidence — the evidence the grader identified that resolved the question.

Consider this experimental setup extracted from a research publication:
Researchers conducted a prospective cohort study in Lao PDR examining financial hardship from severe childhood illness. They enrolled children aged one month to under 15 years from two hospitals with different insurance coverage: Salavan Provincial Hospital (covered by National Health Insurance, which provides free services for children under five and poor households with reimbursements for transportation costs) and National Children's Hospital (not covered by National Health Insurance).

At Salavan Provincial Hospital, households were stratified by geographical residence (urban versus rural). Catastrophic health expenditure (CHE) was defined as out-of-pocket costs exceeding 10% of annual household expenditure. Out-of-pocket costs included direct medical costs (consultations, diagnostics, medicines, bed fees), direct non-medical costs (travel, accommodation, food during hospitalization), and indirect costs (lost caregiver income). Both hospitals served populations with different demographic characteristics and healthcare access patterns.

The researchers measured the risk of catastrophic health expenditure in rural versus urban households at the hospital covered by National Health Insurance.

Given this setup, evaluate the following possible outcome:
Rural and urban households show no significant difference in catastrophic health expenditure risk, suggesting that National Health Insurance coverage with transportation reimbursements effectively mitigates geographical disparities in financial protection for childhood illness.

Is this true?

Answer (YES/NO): NO